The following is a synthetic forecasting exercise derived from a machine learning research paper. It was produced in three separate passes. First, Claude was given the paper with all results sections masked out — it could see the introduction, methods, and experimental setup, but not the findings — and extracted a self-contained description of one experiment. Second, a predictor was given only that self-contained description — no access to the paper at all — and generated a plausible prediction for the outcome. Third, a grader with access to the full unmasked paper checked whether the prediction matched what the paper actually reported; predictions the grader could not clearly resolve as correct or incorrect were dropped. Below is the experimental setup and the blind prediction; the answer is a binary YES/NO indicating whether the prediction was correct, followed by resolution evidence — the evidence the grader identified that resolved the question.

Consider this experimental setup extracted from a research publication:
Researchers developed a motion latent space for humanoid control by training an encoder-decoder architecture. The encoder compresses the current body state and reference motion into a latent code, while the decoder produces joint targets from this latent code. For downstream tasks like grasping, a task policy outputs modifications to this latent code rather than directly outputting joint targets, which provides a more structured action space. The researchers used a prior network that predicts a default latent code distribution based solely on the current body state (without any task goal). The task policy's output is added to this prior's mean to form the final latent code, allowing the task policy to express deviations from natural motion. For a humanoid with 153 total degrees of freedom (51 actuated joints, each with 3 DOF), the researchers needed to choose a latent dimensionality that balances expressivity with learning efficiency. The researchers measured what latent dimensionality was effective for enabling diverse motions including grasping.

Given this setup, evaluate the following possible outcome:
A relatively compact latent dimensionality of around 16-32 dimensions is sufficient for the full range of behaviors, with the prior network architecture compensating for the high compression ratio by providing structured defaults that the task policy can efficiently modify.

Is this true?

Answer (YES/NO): NO